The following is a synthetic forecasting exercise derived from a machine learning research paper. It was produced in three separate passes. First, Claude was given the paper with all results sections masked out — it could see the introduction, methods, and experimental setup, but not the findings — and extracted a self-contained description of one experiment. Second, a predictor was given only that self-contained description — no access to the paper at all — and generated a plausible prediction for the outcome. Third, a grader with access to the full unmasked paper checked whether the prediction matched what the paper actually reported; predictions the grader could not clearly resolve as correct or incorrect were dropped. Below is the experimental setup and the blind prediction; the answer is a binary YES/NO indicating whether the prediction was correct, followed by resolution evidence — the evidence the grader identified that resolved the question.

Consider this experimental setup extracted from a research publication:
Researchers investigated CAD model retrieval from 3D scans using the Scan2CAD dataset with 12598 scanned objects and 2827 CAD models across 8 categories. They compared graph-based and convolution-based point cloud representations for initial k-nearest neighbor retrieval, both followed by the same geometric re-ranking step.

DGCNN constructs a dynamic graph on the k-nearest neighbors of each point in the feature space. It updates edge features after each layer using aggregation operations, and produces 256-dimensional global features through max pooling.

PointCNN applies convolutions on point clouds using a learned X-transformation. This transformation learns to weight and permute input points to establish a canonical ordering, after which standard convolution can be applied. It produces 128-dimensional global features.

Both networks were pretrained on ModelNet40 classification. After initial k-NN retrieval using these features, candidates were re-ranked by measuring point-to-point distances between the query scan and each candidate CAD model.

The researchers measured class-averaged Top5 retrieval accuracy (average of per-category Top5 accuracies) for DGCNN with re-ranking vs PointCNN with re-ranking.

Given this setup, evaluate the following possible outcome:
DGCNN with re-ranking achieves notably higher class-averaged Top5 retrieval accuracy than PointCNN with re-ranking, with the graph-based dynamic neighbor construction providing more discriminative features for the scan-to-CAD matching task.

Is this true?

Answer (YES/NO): NO